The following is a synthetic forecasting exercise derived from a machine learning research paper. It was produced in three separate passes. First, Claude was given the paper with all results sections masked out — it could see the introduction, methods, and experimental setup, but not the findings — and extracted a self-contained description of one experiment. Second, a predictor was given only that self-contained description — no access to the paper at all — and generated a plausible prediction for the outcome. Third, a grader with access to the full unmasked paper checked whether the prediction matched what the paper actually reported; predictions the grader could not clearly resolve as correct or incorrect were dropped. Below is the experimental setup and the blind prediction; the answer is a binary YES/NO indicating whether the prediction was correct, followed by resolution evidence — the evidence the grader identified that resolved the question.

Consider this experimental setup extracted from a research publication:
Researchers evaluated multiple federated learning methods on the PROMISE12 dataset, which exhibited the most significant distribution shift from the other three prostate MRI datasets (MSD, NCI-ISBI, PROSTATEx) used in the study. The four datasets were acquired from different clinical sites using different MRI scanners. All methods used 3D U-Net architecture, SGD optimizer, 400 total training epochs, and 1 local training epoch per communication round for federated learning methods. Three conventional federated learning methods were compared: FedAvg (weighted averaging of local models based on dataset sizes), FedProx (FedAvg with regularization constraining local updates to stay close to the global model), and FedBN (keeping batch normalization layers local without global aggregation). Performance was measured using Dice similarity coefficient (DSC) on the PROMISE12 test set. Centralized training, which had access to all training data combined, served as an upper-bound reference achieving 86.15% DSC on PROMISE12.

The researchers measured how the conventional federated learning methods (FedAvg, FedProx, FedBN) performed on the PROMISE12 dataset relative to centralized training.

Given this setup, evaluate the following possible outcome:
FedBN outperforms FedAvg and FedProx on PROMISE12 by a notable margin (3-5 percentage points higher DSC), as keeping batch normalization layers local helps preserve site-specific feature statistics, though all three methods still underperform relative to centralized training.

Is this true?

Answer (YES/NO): NO